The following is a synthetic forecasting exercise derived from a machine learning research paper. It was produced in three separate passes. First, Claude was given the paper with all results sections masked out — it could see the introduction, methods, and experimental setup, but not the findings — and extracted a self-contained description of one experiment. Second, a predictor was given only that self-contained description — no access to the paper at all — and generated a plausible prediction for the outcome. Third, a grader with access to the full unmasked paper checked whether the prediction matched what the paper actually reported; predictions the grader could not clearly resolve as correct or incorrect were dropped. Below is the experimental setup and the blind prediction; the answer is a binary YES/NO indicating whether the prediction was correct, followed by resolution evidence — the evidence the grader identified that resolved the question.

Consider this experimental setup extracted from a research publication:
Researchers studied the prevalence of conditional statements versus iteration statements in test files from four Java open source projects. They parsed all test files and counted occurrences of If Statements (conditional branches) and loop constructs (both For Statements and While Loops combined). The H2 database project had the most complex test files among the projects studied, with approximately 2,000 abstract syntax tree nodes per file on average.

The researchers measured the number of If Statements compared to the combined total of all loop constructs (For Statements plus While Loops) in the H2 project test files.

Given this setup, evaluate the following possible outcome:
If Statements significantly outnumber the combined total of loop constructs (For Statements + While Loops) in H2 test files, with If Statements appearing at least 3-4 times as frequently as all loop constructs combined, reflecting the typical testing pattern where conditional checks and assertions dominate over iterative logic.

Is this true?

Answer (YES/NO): NO